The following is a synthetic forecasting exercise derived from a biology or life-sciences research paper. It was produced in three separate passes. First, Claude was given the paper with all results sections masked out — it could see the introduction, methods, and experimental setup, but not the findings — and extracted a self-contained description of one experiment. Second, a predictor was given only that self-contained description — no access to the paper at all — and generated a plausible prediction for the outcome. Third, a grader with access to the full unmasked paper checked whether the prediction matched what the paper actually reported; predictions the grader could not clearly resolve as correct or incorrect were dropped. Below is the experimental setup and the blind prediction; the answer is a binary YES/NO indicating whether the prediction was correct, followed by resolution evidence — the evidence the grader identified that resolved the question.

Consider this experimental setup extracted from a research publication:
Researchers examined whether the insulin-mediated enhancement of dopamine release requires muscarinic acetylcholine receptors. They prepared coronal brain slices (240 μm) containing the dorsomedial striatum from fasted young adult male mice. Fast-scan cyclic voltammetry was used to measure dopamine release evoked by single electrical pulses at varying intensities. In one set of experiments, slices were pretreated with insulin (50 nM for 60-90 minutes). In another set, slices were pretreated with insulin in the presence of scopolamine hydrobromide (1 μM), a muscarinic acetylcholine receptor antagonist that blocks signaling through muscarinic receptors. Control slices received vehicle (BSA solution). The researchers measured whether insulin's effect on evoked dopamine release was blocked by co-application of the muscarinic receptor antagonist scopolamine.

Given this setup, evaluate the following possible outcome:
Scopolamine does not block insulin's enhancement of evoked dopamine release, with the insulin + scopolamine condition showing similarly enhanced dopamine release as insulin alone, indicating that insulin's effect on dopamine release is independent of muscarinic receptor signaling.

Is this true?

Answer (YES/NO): NO